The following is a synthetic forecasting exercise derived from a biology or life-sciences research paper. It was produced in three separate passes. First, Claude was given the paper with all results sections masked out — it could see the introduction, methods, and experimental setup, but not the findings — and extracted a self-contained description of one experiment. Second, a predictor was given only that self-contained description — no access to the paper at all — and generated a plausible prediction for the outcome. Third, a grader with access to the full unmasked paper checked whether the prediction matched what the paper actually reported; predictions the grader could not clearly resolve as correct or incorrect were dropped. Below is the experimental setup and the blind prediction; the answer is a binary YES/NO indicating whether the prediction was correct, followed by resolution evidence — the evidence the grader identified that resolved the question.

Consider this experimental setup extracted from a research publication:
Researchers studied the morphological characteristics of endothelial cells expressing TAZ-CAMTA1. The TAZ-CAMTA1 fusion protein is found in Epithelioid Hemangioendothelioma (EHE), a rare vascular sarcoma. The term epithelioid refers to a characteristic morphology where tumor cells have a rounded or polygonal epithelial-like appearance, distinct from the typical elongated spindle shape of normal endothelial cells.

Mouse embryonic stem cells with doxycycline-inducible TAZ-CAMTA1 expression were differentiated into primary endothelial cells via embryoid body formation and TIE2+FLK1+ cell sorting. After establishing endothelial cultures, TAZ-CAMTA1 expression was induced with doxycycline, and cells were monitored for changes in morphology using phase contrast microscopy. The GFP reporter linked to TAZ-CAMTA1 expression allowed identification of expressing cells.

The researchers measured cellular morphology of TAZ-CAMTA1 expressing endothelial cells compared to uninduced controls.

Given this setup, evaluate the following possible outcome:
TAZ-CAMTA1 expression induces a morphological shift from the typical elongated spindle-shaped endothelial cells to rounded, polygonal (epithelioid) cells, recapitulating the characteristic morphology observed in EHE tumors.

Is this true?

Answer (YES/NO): NO